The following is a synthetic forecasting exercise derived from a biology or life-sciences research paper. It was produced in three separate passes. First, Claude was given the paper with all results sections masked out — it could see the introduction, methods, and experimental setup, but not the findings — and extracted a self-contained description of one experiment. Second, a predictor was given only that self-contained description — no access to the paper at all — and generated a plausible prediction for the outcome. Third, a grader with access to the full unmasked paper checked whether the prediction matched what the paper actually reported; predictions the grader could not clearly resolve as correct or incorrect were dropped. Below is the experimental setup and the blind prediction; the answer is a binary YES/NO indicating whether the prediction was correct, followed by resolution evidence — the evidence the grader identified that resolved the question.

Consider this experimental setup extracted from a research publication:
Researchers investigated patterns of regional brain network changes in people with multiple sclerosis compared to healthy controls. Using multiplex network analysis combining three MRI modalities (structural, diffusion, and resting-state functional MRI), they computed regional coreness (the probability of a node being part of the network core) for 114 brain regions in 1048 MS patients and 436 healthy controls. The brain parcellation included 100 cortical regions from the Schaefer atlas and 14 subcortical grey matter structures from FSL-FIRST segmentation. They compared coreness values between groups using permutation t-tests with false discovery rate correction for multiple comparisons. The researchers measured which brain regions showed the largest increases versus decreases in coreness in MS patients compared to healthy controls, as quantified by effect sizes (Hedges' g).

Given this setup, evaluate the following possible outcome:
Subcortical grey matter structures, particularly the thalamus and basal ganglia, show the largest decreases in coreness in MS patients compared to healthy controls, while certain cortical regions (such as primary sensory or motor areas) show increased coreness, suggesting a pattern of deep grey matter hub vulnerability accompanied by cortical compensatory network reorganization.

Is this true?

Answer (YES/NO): NO